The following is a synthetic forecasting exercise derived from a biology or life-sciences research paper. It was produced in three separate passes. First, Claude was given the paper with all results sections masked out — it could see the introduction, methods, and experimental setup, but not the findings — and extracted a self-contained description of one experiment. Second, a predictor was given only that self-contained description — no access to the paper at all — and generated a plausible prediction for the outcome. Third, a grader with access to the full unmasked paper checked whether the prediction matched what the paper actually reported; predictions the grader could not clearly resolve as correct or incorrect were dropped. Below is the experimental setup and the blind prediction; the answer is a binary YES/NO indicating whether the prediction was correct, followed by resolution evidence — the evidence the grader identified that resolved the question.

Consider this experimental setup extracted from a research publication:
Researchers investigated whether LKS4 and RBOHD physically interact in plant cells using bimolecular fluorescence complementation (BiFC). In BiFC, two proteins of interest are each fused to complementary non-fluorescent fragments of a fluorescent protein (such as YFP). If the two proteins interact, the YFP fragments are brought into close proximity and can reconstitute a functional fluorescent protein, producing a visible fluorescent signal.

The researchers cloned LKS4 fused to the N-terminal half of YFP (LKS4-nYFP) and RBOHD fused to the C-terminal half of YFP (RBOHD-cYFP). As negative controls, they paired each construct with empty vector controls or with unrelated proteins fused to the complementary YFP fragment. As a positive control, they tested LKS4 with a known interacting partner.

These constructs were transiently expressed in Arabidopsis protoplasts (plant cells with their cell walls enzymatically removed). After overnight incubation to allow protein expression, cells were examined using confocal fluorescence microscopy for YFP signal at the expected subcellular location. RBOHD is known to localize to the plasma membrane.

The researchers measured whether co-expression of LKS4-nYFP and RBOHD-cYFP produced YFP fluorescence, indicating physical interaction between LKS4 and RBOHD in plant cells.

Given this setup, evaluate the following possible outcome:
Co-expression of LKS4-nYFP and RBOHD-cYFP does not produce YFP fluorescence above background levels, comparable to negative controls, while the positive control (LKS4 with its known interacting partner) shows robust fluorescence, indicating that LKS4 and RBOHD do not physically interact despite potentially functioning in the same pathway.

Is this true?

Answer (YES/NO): NO